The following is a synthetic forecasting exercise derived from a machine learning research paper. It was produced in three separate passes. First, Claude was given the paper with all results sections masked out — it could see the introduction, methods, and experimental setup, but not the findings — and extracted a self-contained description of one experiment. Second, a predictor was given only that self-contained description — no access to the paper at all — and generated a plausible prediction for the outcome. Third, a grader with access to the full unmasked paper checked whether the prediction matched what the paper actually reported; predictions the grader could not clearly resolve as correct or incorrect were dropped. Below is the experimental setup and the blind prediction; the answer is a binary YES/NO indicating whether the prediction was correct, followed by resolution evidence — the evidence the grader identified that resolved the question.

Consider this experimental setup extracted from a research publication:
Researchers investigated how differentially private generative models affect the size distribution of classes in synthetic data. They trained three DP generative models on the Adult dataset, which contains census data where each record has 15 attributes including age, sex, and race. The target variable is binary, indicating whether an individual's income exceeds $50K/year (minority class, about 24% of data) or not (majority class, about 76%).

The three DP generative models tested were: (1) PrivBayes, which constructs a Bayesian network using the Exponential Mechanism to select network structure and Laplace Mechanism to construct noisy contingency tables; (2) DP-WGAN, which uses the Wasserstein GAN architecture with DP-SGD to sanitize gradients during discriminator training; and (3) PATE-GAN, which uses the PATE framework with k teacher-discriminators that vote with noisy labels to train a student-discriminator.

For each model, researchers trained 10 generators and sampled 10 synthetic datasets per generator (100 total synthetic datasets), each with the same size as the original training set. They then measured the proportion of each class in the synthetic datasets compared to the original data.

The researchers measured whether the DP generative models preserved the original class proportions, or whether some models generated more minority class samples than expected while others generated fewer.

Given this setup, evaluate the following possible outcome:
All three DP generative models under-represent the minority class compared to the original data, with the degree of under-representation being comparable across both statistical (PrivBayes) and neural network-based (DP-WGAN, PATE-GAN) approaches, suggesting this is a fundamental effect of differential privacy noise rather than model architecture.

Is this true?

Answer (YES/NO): NO